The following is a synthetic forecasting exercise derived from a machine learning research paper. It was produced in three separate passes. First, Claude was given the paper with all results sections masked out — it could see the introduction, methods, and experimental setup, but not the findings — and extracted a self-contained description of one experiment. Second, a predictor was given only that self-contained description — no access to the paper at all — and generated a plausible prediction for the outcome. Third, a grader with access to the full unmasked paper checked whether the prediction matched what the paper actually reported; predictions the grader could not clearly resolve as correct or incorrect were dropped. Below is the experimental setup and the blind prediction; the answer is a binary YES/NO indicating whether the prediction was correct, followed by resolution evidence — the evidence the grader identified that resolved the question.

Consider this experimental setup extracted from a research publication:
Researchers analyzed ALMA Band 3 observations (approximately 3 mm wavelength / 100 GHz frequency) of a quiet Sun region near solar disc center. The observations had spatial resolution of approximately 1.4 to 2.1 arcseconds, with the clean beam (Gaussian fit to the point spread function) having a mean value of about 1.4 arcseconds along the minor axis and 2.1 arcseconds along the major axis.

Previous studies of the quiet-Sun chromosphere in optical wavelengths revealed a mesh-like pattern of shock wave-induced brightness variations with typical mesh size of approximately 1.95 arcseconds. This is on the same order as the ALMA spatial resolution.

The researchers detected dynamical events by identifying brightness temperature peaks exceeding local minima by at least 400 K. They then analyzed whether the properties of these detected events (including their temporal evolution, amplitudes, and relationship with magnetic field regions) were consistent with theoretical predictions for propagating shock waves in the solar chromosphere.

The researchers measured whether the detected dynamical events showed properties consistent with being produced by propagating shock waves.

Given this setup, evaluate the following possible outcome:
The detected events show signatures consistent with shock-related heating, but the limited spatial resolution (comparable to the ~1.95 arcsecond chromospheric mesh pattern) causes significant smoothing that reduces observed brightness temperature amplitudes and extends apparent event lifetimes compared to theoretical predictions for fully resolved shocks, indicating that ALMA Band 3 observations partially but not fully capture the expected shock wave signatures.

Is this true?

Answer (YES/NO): NO